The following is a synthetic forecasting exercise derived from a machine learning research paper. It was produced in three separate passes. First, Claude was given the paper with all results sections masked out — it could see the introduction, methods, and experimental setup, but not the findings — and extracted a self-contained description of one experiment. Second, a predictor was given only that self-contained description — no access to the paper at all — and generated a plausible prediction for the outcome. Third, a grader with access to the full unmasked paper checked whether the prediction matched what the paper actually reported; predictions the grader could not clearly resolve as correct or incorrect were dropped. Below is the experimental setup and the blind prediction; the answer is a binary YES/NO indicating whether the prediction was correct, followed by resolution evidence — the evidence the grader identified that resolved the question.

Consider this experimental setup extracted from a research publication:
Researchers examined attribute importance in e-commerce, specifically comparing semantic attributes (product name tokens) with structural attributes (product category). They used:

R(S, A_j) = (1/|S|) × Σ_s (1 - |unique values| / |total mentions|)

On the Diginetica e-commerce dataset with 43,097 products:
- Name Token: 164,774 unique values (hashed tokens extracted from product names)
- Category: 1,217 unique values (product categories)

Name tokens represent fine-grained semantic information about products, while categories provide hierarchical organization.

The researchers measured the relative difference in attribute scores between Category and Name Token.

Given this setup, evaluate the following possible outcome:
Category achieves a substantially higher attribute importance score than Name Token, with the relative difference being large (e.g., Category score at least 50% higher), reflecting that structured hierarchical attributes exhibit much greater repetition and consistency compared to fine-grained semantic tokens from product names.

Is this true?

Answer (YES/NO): YES